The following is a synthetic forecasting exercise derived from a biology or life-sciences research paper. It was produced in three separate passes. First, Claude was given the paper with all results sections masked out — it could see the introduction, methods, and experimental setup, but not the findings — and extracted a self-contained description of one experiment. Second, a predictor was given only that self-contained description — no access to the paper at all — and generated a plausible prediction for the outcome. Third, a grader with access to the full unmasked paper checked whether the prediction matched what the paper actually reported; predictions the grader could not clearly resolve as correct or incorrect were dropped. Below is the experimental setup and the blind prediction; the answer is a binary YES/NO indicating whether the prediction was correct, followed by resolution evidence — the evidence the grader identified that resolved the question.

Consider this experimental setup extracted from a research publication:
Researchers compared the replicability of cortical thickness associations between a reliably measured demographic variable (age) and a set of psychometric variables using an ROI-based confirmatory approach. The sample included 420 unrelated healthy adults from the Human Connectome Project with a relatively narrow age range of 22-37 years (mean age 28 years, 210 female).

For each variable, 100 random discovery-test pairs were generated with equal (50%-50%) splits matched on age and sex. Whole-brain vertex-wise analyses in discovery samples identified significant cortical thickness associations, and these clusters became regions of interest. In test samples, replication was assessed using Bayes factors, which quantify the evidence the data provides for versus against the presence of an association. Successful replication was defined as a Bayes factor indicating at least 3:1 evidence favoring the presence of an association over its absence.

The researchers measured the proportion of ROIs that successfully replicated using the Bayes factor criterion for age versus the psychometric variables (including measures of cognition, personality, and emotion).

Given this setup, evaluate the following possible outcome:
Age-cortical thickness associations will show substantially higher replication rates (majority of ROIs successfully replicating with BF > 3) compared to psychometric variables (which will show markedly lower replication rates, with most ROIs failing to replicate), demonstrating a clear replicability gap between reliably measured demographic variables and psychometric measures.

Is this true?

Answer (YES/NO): YES